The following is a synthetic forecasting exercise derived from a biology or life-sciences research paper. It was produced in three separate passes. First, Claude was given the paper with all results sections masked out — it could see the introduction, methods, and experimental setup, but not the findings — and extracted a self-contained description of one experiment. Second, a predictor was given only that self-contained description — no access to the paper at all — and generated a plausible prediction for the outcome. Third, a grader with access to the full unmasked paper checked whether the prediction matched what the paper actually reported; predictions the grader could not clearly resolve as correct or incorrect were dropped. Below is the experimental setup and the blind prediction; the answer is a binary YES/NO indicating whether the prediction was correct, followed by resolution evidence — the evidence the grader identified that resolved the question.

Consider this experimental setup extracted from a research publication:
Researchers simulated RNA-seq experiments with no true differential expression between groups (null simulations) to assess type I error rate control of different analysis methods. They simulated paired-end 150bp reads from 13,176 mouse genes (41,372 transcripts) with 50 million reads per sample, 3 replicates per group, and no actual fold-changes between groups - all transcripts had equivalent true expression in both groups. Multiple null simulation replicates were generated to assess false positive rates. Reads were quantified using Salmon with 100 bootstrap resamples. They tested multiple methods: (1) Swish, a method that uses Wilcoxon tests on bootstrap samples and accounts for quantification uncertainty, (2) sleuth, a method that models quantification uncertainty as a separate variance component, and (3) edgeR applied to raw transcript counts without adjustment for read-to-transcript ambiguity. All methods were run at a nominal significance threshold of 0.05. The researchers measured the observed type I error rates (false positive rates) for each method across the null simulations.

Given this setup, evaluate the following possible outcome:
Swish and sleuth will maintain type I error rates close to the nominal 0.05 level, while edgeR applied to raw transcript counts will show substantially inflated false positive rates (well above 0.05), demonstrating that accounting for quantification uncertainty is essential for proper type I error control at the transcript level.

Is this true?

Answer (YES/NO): NO